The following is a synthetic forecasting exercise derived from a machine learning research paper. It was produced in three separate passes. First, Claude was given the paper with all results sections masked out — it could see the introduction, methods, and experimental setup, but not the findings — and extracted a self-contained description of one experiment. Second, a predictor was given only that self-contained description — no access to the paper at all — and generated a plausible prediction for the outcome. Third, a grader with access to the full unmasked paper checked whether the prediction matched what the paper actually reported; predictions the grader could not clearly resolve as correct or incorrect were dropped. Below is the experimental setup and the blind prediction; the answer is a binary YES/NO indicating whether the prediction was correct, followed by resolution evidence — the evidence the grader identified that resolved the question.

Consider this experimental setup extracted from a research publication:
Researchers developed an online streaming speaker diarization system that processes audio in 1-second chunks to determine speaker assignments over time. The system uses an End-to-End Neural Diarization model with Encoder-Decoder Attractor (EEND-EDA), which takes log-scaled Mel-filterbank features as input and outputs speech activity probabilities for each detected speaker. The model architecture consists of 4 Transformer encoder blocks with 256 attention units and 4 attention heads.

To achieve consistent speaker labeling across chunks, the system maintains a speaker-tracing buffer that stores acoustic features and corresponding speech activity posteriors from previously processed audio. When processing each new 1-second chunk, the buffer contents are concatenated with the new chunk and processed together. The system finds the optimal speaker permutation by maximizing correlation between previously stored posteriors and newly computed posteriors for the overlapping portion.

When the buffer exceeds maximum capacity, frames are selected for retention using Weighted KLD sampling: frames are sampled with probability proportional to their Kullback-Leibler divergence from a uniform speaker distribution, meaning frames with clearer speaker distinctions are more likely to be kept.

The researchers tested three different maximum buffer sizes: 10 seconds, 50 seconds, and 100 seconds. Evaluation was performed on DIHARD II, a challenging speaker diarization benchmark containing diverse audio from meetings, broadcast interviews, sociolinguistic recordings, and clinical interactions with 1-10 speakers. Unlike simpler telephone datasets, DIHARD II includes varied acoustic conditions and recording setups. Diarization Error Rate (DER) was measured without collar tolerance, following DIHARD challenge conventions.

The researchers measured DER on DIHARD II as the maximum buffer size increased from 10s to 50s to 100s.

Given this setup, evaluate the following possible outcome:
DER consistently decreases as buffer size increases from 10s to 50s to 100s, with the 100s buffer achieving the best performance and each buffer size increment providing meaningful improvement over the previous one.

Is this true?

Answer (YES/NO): NO